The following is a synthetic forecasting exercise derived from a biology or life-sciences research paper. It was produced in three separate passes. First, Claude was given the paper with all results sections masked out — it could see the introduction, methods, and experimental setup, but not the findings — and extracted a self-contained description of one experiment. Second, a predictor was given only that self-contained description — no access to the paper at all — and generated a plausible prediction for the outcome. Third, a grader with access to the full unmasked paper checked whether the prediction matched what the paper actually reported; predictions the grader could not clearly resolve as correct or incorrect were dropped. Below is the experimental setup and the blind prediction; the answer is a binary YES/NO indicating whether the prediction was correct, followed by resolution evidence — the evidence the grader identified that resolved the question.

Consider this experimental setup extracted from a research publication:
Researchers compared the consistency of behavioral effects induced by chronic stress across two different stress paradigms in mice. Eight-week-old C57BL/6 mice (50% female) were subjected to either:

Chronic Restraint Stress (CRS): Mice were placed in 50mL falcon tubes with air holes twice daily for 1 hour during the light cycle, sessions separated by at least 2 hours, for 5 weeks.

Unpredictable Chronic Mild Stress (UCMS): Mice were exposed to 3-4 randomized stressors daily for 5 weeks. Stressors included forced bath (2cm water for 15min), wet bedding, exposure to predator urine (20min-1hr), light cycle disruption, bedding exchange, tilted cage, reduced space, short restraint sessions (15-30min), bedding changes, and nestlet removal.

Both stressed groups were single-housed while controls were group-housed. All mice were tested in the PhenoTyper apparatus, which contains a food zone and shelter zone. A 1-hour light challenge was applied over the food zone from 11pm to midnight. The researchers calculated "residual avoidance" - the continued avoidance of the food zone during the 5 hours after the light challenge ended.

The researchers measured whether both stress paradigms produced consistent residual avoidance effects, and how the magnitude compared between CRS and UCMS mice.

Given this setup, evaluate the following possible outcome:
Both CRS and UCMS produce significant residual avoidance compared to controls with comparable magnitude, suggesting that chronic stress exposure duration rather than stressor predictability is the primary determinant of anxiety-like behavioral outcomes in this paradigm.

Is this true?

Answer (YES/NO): NO